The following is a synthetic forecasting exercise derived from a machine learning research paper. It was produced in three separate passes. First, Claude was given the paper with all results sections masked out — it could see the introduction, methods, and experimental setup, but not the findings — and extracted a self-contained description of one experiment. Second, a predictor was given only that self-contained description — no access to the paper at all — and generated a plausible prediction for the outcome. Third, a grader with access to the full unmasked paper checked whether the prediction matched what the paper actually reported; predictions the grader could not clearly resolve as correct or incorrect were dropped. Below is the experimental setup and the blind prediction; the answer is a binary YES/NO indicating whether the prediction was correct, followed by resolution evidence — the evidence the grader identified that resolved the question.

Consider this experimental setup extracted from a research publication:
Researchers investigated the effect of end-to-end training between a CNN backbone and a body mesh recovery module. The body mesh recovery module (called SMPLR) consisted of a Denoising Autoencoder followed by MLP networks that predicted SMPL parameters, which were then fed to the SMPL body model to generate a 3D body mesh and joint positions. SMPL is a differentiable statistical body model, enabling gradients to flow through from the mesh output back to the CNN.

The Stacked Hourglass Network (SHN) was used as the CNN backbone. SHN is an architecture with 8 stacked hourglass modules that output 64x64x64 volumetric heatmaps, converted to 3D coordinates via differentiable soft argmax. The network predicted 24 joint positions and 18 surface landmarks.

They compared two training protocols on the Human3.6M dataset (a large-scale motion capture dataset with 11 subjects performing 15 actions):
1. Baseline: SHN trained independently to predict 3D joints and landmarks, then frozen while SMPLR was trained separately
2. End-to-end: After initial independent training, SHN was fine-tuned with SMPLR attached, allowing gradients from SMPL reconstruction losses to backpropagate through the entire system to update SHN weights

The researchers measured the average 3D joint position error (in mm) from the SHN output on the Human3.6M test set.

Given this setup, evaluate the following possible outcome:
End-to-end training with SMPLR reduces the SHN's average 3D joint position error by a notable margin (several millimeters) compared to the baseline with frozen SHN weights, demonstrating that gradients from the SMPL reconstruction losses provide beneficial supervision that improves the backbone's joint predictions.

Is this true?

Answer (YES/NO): YES